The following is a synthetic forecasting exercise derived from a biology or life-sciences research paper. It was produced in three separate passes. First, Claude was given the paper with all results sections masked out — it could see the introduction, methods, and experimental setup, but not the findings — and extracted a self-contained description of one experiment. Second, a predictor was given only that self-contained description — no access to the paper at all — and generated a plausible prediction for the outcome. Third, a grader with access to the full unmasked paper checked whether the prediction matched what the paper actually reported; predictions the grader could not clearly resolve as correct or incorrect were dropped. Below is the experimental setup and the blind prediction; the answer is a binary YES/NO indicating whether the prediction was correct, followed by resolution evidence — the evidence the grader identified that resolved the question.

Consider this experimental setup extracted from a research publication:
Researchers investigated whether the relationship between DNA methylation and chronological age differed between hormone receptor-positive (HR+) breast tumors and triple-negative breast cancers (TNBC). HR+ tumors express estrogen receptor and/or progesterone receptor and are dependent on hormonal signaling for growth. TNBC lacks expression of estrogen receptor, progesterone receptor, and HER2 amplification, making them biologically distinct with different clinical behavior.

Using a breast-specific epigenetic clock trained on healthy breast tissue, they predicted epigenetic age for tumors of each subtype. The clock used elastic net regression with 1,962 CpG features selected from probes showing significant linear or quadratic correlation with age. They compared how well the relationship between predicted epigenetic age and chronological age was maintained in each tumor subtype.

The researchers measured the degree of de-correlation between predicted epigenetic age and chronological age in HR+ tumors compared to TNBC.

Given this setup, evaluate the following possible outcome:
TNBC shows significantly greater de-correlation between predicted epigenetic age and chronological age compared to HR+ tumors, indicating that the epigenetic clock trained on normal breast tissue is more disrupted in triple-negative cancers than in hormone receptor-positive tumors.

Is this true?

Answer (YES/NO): YES